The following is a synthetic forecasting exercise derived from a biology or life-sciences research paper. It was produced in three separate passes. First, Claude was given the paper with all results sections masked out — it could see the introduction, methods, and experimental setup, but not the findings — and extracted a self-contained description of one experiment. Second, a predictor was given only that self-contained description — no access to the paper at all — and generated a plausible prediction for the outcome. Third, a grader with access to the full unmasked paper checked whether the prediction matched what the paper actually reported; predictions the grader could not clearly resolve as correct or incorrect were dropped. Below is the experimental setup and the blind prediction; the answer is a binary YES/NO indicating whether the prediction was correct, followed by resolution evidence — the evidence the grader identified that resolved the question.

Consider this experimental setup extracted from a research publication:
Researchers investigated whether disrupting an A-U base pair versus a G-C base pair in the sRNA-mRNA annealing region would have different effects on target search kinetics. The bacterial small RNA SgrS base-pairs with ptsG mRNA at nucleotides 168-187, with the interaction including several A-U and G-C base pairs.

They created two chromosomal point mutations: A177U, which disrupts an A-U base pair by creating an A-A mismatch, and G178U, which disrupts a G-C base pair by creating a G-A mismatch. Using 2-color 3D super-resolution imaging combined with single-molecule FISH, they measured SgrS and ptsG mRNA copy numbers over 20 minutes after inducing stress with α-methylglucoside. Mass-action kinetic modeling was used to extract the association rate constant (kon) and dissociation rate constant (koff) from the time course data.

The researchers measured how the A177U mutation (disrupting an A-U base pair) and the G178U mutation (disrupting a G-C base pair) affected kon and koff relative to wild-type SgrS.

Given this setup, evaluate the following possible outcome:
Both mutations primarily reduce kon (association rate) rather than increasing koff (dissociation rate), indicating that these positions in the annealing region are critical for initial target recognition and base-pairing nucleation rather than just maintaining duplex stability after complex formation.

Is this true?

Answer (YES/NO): NO